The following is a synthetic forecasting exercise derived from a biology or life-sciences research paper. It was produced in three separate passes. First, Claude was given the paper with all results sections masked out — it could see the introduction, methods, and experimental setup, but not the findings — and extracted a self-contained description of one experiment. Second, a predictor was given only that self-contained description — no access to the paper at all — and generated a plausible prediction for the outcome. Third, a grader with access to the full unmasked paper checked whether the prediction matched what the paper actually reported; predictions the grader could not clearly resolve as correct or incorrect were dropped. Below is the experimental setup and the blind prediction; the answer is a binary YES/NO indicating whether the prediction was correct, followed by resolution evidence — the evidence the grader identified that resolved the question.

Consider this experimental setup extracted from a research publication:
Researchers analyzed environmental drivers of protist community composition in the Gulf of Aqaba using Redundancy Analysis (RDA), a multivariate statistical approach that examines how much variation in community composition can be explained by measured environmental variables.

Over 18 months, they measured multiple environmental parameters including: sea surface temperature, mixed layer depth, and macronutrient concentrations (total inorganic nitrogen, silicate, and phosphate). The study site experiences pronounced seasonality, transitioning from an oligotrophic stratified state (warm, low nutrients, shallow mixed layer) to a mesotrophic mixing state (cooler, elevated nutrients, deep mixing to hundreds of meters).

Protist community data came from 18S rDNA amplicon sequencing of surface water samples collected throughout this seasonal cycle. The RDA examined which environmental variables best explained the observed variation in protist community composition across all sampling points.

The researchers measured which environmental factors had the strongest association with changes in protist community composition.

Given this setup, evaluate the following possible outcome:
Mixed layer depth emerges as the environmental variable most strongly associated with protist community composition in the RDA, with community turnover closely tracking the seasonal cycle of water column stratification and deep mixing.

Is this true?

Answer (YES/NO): NO